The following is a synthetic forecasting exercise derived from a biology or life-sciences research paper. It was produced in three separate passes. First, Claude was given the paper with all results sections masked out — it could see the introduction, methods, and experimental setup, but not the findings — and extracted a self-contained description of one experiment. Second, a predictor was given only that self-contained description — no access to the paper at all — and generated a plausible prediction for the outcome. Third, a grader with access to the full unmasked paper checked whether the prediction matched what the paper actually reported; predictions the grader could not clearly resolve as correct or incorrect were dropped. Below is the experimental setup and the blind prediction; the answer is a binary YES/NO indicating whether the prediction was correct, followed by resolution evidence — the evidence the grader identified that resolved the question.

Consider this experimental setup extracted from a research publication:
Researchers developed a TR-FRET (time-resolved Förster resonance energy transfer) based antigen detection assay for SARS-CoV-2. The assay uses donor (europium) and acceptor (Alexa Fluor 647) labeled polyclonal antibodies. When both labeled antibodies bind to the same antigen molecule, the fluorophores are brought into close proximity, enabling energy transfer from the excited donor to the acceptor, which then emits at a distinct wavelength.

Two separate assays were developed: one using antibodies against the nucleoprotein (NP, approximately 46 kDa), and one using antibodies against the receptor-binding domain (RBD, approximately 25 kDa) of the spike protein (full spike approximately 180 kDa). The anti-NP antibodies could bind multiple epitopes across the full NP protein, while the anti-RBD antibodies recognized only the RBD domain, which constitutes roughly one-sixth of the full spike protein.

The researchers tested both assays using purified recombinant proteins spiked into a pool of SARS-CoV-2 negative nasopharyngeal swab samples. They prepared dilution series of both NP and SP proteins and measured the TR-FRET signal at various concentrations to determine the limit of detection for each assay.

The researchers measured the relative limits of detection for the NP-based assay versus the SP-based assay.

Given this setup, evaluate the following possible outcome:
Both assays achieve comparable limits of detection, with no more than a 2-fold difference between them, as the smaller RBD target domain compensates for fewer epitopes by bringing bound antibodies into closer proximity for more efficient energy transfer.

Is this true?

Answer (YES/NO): NO